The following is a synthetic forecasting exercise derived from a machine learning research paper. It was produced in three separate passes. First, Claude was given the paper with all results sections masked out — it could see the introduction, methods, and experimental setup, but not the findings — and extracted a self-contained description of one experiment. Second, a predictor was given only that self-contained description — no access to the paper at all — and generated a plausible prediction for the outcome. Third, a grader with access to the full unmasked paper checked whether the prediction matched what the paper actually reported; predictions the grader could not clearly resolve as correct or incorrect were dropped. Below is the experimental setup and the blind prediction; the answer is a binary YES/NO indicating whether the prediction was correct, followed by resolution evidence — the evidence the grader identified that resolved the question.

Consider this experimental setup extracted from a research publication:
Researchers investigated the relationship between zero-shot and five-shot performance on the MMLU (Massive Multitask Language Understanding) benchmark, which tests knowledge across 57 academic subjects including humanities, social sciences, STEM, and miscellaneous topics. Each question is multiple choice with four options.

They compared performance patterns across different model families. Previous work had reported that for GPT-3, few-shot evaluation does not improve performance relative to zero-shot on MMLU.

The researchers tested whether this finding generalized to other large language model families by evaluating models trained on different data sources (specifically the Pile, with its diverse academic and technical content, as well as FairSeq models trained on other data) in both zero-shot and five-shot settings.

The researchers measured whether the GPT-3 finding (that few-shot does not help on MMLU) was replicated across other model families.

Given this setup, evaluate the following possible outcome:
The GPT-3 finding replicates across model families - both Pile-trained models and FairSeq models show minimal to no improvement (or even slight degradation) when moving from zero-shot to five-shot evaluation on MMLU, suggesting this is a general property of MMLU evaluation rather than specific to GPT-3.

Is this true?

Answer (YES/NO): NO